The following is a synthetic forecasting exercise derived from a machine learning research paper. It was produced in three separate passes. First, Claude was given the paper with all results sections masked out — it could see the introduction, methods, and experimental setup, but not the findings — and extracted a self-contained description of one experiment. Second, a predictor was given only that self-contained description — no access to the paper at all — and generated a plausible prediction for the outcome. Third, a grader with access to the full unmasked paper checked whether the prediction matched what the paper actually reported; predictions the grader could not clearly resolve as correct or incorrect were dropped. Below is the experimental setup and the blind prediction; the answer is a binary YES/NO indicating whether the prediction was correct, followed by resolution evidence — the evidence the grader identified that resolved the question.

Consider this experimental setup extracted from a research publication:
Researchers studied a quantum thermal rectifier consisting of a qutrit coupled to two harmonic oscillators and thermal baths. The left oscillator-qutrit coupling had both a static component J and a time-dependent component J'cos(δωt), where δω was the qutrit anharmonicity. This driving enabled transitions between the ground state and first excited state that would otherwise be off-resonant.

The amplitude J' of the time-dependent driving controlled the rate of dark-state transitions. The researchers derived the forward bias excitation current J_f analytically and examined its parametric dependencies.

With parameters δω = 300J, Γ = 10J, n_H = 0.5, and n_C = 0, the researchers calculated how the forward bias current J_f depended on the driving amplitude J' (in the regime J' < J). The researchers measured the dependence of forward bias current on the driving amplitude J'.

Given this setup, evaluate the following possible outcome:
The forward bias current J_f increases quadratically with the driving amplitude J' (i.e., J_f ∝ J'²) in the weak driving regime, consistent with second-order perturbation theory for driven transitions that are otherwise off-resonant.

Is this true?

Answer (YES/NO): NO